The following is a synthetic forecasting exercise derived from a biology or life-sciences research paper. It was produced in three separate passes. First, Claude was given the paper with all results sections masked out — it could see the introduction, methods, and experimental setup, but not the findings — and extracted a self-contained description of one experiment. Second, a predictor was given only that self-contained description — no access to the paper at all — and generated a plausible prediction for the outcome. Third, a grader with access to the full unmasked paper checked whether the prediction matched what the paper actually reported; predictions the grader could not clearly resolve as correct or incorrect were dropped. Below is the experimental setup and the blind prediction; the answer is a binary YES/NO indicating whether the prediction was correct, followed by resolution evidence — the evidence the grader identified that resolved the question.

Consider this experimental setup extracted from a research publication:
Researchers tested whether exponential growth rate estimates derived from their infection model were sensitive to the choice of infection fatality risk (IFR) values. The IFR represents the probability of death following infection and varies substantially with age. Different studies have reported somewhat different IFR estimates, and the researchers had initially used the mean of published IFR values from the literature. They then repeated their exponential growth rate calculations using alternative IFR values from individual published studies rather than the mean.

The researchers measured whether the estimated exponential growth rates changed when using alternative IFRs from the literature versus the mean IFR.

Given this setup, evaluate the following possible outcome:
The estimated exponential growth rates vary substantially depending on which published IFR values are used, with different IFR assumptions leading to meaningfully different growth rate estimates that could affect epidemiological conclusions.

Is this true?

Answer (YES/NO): NO